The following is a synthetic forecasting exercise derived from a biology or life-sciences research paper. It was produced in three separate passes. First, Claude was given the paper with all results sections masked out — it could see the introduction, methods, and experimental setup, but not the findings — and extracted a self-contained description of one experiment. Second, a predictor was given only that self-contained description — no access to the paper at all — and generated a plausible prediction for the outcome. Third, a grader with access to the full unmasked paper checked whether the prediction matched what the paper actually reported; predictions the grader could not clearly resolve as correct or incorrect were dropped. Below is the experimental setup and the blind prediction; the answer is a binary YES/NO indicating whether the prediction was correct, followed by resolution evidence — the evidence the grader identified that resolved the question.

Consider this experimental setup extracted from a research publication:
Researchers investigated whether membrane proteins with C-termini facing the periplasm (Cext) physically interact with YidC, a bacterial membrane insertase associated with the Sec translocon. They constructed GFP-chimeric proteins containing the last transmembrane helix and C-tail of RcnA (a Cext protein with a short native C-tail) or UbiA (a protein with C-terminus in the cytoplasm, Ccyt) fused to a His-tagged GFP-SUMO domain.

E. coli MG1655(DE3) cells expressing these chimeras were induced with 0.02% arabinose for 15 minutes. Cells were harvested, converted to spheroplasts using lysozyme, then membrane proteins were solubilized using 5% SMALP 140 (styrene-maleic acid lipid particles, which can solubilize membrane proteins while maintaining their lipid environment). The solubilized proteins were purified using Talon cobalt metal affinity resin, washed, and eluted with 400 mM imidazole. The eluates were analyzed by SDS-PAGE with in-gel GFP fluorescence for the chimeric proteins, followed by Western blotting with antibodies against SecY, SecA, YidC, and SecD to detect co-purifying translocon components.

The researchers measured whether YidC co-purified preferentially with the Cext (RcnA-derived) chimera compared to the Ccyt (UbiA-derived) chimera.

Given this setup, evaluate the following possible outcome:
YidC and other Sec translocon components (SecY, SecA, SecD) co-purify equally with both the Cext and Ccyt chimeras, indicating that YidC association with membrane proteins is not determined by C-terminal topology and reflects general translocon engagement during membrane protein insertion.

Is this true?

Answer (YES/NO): NO